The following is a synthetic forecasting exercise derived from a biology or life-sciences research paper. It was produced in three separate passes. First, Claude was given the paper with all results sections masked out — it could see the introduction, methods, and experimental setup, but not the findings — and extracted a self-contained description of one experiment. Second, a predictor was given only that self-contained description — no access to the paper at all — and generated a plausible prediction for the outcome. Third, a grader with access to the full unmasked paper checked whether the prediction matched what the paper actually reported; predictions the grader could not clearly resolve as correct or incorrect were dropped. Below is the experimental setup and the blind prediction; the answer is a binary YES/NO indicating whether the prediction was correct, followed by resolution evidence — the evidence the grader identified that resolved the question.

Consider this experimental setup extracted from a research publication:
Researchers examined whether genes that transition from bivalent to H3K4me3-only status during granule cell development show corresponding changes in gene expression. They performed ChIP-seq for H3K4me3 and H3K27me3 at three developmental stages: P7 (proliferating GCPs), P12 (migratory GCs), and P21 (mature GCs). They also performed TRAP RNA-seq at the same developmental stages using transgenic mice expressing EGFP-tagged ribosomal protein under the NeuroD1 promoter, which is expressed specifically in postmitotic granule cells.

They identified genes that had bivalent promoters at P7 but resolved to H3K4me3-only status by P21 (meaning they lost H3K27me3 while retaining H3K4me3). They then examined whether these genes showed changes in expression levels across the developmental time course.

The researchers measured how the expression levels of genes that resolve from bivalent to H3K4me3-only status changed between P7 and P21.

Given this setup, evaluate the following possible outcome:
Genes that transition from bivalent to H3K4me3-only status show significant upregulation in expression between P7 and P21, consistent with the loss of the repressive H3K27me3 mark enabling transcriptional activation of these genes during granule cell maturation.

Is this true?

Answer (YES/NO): YES